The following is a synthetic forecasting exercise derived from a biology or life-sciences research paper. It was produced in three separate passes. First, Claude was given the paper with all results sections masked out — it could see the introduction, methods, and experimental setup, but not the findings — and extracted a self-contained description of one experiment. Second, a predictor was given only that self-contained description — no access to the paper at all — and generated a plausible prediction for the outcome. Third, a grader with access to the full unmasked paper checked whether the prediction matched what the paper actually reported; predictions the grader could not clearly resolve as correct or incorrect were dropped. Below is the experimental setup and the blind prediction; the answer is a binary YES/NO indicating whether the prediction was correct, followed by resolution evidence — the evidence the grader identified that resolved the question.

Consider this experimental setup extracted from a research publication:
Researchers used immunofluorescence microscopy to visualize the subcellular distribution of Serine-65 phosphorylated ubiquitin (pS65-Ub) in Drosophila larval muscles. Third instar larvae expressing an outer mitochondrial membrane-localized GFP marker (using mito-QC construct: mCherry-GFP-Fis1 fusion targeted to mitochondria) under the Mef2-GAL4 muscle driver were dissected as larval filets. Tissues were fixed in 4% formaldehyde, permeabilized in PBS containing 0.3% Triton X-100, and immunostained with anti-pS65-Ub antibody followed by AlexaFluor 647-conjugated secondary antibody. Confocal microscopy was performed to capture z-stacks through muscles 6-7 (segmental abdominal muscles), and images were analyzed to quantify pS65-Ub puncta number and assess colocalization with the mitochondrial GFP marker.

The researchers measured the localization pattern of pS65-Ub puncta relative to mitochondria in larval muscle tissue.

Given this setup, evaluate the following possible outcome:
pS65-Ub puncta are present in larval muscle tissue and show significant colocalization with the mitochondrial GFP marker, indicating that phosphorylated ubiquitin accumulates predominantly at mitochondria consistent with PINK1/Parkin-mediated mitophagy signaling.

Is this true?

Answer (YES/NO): NO